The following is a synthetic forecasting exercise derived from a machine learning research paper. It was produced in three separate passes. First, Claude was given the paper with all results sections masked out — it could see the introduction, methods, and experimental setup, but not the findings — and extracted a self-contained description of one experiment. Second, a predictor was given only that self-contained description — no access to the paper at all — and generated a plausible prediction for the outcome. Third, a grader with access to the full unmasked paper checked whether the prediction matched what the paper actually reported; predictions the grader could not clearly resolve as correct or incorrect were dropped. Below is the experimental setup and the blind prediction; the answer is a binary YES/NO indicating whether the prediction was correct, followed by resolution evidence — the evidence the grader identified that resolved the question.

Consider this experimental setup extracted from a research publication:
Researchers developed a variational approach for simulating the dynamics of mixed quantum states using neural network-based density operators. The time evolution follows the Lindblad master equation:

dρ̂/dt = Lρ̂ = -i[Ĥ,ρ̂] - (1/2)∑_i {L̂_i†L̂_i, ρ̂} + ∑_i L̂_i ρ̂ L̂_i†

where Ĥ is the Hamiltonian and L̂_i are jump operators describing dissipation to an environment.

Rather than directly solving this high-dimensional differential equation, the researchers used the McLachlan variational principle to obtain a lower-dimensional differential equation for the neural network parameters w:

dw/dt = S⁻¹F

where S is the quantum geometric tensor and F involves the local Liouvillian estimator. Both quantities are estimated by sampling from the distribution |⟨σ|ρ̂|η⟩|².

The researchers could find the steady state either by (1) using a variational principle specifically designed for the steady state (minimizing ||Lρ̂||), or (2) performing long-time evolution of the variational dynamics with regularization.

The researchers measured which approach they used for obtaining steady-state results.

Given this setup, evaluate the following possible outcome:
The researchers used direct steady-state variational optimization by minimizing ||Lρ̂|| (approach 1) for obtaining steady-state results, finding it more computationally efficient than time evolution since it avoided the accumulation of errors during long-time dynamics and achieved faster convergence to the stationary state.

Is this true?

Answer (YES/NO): NO